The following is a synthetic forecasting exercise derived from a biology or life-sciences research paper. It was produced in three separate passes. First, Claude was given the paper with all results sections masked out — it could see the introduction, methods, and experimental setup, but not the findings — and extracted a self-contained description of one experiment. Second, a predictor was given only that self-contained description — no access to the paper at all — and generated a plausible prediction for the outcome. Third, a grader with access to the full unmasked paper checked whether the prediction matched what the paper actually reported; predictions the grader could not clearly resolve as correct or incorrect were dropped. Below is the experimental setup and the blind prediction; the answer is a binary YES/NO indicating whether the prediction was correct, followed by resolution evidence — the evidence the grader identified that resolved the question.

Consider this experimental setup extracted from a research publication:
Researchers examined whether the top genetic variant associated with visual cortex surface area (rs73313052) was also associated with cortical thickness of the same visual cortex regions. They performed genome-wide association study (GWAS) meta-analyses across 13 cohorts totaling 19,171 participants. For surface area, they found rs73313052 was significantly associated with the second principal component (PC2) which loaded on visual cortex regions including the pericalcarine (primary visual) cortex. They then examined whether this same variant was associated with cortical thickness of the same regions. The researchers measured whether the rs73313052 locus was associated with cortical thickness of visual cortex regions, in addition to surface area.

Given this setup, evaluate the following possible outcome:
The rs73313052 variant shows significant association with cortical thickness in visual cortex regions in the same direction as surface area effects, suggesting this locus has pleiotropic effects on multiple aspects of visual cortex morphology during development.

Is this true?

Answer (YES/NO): NO